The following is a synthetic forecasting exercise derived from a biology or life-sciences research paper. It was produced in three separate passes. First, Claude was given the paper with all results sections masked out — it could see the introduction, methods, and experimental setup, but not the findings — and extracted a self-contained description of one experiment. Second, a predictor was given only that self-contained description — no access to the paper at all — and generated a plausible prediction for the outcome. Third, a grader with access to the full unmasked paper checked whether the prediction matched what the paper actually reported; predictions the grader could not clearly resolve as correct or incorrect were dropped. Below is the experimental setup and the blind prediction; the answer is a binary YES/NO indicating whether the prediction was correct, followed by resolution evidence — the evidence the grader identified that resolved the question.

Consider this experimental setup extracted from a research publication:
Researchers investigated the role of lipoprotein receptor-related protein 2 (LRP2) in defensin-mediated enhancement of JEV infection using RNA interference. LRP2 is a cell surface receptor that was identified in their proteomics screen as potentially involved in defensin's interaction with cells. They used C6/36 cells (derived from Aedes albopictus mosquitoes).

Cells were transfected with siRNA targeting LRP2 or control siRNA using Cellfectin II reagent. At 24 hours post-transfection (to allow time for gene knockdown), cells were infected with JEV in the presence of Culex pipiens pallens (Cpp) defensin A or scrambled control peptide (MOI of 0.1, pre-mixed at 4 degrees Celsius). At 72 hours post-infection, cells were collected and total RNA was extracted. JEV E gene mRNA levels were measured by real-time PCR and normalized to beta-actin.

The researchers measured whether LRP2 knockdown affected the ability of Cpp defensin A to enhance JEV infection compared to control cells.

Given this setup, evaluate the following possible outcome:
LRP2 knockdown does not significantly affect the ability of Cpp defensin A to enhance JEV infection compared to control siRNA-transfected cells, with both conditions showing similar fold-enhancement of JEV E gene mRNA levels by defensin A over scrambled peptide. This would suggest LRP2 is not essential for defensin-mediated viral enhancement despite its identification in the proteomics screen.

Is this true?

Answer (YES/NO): NO